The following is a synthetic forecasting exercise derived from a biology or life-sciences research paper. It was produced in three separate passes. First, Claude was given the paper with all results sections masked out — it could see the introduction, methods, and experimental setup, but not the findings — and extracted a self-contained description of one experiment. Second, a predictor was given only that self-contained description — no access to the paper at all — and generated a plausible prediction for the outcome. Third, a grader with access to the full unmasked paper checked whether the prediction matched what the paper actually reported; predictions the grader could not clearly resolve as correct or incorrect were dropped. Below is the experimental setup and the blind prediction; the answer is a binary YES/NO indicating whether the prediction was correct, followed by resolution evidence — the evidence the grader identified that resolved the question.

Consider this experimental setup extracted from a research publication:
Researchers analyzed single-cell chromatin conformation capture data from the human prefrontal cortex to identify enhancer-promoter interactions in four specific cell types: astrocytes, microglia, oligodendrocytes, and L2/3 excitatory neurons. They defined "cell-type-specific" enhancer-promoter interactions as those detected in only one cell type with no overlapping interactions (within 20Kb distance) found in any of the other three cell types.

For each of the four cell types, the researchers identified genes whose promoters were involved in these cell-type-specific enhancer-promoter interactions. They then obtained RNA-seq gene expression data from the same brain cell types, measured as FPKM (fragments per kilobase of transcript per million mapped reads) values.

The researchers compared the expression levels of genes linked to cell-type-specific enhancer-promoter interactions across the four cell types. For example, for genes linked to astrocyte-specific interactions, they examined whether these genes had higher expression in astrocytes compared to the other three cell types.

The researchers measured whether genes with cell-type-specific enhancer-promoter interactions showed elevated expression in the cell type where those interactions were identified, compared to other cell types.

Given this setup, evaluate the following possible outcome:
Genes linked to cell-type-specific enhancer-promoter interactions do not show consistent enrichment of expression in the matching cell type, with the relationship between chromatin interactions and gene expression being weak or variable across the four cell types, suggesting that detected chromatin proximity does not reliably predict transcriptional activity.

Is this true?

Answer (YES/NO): NO